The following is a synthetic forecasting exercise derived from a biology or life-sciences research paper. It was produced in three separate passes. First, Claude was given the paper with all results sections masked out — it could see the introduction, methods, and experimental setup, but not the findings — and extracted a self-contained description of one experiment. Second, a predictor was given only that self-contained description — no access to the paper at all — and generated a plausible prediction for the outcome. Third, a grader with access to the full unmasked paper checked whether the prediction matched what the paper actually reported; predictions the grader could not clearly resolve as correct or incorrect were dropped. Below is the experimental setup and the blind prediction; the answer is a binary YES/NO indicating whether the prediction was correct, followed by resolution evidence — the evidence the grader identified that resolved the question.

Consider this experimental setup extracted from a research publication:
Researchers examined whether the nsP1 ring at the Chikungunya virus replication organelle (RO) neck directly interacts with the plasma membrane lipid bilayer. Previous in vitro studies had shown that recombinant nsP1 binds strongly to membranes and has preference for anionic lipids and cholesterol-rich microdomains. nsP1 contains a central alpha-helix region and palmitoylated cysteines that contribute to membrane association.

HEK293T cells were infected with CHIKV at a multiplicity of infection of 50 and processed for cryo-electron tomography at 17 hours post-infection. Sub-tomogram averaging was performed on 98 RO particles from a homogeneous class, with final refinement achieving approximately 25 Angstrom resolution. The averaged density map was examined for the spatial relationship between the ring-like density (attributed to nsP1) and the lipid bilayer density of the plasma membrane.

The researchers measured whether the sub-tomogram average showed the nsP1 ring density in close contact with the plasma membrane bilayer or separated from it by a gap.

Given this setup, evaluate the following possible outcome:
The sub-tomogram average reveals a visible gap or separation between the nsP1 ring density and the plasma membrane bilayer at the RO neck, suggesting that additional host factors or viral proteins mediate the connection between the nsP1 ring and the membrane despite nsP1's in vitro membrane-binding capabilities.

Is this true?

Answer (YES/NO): NO